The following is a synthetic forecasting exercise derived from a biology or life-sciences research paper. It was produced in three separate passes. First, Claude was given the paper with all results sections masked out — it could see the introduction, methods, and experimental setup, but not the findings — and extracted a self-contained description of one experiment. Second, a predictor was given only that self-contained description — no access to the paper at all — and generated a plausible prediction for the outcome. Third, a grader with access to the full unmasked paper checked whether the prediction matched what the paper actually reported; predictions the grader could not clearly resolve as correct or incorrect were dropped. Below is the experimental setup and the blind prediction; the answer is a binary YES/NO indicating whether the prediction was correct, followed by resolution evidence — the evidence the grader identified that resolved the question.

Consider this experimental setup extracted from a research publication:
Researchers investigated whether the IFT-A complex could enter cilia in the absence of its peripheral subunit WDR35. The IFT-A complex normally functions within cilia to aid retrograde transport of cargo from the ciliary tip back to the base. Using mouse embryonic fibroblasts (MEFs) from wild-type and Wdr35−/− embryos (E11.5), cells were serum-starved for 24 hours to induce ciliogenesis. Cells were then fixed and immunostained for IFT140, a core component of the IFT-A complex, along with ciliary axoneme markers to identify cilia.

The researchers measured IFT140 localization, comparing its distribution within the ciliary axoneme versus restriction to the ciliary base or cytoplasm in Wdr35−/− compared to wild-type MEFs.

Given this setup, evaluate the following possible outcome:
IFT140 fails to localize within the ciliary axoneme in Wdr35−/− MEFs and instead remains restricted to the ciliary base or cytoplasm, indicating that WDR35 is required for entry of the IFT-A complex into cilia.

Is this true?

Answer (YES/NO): YES